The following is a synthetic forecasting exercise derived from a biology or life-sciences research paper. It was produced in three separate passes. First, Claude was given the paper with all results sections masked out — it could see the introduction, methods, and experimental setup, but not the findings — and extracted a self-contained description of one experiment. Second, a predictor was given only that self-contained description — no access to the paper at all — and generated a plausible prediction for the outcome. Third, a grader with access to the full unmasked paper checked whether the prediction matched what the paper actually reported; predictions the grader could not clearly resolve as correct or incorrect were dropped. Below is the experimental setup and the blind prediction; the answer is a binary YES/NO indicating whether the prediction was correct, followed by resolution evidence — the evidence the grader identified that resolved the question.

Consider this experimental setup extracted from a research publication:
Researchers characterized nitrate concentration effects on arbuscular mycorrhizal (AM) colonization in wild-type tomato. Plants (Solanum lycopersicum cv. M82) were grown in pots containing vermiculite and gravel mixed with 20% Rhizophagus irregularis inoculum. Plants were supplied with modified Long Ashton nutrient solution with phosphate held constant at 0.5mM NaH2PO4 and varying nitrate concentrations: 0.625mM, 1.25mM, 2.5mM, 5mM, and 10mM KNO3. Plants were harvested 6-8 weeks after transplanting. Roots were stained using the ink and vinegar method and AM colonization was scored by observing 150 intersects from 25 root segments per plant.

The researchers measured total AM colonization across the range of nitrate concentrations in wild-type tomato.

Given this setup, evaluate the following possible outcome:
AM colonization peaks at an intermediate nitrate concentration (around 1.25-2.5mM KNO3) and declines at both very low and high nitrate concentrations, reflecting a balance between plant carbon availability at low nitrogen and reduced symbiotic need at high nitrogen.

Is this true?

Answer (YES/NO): NO